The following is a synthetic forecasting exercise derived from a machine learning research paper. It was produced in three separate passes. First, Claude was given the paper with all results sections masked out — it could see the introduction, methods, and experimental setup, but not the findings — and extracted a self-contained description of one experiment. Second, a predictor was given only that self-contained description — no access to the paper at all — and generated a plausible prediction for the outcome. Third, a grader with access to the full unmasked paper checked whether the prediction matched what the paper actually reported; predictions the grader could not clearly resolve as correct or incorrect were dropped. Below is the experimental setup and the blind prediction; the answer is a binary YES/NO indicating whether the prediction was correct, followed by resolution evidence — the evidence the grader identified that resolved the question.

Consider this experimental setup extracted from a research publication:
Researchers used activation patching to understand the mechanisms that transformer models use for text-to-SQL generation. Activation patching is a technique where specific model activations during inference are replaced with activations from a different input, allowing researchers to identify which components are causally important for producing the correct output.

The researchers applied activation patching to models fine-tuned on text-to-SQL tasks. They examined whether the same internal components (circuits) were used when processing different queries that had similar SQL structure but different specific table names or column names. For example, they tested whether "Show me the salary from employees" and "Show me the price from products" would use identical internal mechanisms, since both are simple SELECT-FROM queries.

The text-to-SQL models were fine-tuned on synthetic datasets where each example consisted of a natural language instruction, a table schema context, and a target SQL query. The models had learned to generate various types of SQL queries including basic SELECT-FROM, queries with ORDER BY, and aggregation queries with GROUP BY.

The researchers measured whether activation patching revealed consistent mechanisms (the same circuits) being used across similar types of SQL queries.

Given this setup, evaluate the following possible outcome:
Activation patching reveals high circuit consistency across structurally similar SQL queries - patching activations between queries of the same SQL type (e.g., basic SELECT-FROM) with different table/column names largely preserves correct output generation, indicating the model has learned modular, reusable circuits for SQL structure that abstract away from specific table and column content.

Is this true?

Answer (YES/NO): NO